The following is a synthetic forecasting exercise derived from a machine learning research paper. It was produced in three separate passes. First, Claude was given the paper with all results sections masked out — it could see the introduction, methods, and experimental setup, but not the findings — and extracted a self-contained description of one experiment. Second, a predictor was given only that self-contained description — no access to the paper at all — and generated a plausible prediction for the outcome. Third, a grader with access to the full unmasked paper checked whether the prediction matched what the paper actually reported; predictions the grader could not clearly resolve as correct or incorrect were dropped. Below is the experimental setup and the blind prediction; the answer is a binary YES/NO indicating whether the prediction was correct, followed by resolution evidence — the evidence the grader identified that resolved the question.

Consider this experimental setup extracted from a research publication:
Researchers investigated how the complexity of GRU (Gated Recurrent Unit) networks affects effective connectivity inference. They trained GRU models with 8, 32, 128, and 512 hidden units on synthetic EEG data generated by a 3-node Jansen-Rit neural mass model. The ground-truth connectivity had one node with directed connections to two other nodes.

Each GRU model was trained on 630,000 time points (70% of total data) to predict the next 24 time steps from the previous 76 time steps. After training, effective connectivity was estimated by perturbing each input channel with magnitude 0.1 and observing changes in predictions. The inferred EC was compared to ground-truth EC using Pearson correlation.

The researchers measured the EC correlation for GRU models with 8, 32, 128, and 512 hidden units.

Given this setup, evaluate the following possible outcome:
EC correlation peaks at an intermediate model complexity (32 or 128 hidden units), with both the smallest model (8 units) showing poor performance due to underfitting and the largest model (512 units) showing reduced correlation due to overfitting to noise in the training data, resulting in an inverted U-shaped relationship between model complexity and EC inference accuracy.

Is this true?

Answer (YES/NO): YES